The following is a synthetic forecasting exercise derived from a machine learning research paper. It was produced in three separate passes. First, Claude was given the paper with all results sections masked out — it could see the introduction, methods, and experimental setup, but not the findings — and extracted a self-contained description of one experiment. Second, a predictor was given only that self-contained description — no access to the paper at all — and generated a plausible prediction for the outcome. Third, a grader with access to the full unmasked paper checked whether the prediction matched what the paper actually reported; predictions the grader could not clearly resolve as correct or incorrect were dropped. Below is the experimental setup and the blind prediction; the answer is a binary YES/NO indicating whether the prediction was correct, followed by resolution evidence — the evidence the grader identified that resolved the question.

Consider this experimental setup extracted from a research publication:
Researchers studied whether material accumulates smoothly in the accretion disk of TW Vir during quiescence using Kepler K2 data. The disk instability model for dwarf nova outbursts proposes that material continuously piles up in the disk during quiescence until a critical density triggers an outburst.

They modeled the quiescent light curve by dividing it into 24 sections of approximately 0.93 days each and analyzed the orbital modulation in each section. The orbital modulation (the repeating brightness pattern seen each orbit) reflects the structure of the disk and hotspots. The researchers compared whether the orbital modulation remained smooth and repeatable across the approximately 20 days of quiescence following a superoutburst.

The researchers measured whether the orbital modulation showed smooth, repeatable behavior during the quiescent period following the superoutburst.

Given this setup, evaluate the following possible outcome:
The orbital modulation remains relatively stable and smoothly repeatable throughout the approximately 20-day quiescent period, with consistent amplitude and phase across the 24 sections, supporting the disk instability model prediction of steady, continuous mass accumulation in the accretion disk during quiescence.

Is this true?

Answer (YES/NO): NO